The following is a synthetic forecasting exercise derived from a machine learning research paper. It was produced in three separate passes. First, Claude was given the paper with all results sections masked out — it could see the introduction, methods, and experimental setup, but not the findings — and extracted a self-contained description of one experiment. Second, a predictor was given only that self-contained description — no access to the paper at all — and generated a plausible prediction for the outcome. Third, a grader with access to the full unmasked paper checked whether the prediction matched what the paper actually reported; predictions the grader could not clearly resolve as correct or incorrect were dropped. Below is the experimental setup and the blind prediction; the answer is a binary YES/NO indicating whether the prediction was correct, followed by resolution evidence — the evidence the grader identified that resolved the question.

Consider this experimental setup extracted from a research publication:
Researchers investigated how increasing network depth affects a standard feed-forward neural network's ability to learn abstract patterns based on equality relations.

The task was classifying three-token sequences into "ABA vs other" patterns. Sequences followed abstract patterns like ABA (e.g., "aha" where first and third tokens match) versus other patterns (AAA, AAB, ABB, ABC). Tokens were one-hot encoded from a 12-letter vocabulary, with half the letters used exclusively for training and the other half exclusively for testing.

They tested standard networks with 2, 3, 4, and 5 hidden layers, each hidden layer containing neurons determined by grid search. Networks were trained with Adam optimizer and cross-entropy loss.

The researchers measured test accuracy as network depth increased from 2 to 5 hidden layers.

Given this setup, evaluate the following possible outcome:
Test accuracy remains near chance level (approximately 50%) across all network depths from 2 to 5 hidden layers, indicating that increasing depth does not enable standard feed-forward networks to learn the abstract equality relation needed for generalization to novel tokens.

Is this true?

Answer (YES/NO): YES